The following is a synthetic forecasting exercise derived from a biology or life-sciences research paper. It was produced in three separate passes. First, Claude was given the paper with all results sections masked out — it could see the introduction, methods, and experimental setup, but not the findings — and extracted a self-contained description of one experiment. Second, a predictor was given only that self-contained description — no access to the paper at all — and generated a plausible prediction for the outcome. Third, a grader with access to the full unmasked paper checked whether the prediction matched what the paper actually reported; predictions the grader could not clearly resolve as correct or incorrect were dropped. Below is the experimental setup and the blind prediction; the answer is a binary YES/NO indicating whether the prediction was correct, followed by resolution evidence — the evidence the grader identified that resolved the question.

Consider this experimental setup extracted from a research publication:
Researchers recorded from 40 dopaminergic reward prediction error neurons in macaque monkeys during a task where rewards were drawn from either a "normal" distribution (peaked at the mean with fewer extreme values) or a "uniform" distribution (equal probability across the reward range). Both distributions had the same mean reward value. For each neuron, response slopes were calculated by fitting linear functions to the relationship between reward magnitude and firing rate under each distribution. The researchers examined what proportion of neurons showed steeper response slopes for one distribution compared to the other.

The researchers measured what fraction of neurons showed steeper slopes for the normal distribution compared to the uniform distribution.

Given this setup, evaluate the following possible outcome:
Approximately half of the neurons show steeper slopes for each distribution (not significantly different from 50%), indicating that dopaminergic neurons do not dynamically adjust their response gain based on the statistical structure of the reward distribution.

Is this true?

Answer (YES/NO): NO